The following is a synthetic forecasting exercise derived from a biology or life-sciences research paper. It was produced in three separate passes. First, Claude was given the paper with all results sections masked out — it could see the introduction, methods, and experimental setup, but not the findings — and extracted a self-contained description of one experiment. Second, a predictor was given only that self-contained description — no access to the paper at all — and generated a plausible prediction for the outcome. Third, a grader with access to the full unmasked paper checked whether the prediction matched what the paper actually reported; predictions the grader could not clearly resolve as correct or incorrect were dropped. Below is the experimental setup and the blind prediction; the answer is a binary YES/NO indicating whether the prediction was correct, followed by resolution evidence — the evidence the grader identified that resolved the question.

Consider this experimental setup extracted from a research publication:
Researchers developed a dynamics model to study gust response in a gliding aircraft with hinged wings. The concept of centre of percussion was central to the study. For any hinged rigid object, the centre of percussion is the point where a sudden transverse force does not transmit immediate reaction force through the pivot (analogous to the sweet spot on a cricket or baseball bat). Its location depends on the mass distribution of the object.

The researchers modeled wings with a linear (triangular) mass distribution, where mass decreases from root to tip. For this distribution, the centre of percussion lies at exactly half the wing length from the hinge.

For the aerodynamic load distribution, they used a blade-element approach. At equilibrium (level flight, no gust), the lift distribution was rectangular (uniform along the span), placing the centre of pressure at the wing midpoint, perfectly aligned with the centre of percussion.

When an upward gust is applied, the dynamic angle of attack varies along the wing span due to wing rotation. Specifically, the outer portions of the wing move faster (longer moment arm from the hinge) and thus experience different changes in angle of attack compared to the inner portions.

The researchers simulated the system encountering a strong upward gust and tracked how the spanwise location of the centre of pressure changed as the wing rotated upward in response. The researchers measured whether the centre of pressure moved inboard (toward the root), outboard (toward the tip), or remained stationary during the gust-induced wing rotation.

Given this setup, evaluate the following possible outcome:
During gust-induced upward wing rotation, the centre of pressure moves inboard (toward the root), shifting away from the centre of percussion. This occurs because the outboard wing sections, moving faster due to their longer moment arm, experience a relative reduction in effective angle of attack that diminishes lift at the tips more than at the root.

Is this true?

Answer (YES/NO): YES